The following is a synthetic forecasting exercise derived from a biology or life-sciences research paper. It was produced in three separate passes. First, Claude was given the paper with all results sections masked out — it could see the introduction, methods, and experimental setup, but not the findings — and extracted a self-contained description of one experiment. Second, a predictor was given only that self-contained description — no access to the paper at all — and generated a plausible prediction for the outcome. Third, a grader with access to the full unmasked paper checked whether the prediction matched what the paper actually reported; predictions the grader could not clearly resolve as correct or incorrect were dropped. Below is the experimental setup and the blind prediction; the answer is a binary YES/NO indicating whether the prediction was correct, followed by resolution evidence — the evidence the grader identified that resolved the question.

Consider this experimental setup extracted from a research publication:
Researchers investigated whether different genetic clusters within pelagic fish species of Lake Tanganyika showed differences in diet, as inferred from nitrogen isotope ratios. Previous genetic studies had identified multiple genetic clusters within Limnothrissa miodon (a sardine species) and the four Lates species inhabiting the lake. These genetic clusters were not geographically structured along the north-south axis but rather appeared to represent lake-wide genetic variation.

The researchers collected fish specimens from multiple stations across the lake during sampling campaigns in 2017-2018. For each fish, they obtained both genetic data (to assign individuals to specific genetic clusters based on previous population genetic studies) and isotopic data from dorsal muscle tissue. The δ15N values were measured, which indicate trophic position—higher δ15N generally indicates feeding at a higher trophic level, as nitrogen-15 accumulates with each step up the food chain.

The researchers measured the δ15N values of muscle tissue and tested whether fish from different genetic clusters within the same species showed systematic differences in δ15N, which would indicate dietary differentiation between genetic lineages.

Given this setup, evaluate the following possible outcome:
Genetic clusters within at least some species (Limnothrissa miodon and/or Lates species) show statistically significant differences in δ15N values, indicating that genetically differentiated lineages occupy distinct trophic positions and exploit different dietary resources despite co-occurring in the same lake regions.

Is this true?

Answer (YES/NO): NO